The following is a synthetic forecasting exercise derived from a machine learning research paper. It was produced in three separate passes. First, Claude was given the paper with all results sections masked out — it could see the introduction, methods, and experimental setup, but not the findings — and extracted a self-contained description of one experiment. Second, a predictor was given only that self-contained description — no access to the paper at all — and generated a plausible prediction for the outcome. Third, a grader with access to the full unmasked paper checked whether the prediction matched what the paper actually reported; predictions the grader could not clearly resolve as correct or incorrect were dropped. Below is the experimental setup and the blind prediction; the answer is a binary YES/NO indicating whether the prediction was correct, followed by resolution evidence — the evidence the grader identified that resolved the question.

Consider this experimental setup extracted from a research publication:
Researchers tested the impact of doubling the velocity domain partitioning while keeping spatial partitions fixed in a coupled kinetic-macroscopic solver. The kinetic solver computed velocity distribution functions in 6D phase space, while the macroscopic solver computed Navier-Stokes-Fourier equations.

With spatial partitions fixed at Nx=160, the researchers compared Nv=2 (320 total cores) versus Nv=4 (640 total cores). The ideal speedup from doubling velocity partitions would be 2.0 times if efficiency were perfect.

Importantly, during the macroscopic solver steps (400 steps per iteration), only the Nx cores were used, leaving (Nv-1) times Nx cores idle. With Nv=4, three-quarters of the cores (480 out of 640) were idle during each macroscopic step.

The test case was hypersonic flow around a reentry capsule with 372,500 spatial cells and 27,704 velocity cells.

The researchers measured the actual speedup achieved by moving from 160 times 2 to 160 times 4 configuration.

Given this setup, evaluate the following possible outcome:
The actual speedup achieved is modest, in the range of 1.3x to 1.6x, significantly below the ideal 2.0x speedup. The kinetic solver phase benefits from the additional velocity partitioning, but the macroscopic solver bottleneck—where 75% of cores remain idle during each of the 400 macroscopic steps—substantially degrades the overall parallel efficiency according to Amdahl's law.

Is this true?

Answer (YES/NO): NO